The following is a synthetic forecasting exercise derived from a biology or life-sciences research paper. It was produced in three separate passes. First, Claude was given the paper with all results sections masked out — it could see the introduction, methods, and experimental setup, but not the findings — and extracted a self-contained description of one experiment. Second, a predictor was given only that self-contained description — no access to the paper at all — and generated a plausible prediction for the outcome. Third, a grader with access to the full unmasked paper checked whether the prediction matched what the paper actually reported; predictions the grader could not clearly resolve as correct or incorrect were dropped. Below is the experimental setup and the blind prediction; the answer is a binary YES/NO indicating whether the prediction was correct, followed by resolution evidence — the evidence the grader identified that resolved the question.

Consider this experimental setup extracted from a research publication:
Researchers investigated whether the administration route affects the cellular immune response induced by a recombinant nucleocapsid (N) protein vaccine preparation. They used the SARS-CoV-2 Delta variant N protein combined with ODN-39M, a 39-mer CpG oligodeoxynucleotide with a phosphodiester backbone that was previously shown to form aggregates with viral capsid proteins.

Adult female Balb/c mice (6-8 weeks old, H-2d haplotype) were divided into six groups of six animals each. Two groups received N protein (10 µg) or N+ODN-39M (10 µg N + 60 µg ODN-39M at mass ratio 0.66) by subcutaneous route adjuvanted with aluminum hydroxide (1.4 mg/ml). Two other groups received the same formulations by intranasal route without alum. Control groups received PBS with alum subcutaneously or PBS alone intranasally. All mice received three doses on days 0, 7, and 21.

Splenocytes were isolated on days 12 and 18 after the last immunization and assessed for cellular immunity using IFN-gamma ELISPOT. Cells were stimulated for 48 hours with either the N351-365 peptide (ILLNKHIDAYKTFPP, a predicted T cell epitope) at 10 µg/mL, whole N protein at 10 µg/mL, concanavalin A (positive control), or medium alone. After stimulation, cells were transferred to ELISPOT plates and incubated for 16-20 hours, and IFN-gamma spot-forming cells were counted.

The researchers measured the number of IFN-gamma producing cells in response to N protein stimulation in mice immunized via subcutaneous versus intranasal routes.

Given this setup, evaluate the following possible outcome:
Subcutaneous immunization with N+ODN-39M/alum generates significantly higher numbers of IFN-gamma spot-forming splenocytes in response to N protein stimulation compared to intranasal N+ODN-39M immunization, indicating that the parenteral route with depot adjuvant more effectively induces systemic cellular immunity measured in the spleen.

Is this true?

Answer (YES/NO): NO